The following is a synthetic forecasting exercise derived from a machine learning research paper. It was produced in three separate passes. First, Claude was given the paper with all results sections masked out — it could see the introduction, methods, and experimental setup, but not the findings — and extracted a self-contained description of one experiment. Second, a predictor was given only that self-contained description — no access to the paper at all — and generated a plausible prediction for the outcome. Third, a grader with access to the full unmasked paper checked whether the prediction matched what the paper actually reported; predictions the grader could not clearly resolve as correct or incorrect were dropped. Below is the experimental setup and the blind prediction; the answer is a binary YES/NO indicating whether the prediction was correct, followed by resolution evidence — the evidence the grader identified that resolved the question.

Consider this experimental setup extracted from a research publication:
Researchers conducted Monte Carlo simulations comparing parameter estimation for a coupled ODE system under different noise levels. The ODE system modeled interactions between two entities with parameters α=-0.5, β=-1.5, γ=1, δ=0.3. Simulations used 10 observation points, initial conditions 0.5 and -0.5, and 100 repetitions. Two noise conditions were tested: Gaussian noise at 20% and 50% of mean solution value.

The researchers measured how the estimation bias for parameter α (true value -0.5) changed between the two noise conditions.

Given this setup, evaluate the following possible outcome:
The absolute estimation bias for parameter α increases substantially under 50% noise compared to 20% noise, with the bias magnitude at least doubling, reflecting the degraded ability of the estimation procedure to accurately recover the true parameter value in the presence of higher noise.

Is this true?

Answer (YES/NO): NO